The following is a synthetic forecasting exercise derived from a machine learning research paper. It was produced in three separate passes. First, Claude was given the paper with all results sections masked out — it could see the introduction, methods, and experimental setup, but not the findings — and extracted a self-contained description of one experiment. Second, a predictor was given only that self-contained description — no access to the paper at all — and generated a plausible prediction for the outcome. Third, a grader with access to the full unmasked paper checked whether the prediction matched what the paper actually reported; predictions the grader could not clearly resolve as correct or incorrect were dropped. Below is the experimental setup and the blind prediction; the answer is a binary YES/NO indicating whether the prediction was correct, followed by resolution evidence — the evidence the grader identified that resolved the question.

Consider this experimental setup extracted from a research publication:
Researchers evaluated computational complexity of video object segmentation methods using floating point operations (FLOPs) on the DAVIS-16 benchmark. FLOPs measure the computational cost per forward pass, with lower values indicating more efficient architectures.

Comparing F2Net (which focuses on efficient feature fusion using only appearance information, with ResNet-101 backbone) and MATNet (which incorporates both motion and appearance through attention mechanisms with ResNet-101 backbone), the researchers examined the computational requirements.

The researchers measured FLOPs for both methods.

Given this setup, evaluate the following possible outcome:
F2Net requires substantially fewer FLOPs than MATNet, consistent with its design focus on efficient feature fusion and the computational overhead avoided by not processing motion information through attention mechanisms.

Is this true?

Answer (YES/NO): YES